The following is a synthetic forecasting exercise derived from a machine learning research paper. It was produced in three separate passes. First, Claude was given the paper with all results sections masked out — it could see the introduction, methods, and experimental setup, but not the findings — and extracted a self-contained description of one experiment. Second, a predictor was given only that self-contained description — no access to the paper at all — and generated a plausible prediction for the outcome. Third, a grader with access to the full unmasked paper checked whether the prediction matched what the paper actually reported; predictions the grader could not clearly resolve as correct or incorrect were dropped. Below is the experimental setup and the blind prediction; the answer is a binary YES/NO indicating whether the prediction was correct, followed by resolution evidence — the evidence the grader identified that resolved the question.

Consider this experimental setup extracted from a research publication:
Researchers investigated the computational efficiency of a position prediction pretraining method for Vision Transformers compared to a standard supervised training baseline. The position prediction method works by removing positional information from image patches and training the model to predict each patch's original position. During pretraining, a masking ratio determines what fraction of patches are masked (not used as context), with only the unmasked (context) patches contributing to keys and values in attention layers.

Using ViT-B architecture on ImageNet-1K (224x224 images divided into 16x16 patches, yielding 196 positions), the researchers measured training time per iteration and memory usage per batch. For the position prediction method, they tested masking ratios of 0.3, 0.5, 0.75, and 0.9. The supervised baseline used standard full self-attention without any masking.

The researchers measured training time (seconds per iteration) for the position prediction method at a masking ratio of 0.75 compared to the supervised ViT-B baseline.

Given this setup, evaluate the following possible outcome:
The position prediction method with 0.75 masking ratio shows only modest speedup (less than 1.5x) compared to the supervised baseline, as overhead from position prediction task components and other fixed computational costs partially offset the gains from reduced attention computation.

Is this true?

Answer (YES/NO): YES